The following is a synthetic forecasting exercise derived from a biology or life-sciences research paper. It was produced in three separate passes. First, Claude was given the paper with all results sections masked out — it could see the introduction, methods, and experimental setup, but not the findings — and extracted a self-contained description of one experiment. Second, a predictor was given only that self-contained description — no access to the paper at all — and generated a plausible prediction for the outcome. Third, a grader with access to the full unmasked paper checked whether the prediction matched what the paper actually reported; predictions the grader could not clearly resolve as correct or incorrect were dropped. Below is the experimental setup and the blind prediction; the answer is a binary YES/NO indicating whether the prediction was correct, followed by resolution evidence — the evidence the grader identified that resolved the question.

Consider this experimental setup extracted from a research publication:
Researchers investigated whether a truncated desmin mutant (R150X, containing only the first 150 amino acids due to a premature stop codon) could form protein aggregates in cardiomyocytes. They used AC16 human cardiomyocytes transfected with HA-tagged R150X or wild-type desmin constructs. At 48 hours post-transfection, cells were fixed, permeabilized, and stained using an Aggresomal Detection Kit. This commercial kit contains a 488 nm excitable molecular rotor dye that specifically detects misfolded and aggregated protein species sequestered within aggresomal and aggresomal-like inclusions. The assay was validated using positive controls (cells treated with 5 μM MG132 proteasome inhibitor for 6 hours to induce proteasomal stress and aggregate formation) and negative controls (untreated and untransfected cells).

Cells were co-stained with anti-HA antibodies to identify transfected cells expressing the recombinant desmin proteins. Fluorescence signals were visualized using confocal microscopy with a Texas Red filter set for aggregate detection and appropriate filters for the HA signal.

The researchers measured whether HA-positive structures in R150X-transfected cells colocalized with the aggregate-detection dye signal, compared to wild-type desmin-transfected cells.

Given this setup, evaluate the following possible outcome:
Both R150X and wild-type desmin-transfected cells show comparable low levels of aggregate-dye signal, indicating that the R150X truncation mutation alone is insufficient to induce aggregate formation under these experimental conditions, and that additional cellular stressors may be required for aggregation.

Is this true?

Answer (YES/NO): NO